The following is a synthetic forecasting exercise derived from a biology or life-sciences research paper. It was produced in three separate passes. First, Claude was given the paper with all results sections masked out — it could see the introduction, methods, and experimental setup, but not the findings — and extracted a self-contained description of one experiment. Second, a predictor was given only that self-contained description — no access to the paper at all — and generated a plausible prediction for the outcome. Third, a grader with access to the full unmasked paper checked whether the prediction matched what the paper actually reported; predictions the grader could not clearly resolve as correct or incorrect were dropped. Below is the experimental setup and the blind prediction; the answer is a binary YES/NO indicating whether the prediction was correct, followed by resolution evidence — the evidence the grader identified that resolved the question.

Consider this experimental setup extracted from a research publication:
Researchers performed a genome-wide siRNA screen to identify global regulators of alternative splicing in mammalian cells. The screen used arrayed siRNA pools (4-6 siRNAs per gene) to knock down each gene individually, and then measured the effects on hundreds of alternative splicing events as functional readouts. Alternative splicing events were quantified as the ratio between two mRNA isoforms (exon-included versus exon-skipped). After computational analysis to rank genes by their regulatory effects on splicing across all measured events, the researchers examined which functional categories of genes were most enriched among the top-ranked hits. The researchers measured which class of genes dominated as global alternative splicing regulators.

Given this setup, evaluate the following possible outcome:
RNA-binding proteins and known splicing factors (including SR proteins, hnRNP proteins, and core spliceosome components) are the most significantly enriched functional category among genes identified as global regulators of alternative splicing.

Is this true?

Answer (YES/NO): NO